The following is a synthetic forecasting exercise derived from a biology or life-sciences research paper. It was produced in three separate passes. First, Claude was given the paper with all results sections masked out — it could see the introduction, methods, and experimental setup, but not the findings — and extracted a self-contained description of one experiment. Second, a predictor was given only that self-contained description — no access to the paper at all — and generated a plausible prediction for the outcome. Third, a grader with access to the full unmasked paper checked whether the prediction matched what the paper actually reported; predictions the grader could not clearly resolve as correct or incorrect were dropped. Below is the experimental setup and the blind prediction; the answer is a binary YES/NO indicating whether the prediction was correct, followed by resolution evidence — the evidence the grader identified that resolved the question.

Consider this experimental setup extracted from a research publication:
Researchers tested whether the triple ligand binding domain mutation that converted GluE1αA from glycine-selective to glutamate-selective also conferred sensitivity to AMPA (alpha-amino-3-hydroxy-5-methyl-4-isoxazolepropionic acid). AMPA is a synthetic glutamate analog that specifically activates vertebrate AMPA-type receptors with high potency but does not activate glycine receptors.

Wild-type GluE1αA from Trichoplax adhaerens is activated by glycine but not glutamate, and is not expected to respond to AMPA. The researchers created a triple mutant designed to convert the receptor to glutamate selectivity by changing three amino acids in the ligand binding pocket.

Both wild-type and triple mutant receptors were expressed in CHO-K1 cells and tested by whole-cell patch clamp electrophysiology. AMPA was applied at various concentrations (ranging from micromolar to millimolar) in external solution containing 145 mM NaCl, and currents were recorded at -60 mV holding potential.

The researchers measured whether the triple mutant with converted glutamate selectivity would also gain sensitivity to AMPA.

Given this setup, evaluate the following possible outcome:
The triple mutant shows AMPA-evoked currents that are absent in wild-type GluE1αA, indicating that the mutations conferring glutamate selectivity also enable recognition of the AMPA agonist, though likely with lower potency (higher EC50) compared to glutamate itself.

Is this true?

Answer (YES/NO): YES